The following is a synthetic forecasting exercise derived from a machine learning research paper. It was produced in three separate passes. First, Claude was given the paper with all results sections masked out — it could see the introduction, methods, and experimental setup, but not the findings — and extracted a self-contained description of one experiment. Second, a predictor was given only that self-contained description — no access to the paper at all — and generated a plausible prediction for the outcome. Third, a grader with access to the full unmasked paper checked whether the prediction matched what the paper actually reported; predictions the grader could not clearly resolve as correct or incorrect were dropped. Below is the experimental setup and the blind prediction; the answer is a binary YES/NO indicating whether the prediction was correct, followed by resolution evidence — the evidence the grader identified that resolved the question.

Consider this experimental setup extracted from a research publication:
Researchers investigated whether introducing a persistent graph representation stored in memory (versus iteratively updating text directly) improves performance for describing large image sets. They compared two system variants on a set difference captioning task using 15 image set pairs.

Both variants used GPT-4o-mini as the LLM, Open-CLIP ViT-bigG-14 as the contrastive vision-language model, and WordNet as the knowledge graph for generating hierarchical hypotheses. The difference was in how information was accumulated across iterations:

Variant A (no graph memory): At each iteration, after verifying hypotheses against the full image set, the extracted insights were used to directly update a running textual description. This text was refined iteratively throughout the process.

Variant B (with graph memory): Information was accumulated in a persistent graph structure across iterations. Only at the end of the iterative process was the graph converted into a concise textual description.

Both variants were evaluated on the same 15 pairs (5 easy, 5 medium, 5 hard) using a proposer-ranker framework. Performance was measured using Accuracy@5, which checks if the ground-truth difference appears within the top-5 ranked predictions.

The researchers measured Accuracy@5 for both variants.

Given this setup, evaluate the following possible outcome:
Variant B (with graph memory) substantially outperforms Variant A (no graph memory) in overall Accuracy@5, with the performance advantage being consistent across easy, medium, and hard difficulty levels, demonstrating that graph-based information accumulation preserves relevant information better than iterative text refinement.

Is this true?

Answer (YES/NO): NO